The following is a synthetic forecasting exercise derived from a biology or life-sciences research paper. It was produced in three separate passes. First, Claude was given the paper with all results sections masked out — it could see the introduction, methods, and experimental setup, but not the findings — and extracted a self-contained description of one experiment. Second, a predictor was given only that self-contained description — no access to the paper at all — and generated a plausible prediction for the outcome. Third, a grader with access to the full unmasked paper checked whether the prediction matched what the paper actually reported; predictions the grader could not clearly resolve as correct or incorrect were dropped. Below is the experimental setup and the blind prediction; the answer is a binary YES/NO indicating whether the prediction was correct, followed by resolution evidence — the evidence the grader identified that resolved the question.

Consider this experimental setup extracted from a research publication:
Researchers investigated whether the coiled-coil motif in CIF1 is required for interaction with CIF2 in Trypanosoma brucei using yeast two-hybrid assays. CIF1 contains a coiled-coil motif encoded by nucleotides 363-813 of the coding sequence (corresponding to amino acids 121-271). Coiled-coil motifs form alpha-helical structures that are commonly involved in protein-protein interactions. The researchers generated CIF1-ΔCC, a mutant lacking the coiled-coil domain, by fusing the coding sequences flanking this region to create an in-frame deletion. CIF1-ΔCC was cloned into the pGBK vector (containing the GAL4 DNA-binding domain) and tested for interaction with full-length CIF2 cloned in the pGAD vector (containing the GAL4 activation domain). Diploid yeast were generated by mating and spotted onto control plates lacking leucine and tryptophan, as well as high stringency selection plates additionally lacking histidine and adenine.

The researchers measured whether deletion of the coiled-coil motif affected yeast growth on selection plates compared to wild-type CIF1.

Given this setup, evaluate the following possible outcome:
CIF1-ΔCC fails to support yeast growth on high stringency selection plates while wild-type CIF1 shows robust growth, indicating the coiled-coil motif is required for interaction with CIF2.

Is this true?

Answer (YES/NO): NO